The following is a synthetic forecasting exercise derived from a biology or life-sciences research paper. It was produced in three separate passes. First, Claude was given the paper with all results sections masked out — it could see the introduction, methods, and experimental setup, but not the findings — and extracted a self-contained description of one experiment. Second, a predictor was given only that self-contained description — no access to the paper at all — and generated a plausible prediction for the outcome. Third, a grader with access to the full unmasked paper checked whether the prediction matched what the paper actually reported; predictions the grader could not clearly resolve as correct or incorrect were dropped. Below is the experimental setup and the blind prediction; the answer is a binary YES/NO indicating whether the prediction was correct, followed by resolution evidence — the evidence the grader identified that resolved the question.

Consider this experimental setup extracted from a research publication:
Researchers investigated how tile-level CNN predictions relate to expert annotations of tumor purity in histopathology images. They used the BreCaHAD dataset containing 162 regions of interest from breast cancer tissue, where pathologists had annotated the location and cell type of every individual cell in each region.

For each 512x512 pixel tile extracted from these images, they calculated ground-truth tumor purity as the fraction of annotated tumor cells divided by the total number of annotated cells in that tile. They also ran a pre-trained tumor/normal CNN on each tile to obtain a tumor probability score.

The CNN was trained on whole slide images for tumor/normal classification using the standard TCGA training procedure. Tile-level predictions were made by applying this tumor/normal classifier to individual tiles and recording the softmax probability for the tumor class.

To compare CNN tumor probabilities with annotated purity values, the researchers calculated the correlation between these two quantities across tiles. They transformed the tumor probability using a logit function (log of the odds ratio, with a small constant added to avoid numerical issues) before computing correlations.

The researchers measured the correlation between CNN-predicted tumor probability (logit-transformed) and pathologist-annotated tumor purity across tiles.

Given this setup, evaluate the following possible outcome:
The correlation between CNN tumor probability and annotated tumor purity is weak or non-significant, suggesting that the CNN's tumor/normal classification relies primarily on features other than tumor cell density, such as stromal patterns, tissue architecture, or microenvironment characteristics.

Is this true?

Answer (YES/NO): NO